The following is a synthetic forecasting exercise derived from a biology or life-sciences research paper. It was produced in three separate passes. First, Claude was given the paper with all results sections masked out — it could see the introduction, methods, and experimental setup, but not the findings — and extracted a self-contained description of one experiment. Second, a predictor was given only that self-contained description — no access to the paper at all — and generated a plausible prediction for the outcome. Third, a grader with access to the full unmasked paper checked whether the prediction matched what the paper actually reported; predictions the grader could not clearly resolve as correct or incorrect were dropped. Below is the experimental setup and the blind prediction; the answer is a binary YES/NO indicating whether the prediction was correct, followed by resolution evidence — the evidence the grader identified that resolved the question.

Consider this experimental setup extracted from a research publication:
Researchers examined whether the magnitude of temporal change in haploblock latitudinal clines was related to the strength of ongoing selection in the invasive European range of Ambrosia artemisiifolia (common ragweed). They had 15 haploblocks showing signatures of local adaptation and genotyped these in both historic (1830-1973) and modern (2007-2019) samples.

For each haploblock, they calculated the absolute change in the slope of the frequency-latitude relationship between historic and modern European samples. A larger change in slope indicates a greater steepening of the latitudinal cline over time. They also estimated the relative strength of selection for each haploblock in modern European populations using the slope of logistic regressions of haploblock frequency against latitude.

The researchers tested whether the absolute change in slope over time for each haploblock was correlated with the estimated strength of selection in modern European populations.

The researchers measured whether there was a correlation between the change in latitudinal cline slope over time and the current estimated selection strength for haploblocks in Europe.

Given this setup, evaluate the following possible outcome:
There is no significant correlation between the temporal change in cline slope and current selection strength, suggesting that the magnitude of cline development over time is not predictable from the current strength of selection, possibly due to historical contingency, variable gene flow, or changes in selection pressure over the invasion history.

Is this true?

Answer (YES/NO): NO